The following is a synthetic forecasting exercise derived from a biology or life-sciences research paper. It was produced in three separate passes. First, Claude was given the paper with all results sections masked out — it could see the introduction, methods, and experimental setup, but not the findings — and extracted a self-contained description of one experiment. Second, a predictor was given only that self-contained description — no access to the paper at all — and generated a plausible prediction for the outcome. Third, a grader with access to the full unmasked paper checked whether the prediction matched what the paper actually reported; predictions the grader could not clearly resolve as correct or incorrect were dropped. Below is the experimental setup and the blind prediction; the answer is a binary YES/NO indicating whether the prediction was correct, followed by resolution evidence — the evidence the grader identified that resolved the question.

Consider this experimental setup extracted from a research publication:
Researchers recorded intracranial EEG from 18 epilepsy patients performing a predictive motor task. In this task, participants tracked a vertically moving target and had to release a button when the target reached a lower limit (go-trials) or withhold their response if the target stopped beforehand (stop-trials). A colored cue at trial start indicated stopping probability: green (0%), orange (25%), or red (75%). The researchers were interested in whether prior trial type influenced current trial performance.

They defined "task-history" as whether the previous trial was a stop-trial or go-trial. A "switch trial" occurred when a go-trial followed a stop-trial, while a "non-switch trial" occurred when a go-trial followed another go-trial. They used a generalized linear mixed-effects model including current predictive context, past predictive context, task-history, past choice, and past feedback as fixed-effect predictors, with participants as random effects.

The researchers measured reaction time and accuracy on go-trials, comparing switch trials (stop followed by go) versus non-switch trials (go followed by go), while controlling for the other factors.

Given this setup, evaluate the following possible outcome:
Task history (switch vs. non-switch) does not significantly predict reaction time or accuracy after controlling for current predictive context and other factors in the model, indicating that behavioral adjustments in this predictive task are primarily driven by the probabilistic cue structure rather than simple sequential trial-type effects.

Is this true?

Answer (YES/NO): NO